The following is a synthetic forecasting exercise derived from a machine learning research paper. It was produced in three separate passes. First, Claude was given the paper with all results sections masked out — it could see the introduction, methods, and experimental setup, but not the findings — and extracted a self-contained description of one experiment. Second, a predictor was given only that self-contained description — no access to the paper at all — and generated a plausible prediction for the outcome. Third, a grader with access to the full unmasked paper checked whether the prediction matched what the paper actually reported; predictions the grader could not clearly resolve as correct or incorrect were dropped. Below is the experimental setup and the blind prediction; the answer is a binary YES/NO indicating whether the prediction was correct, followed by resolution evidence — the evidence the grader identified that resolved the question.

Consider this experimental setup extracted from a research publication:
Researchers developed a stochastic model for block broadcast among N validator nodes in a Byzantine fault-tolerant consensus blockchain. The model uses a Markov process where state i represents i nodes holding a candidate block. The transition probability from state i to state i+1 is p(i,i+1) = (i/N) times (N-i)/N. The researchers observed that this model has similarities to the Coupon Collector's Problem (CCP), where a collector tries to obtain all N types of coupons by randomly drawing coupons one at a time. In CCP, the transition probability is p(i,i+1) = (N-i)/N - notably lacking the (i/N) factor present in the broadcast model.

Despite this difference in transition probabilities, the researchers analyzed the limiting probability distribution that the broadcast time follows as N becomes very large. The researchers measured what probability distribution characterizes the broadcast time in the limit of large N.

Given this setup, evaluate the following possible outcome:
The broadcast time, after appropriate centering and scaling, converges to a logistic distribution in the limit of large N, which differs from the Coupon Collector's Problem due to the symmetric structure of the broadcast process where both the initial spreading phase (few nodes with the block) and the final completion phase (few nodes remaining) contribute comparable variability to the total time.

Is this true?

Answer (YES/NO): NO